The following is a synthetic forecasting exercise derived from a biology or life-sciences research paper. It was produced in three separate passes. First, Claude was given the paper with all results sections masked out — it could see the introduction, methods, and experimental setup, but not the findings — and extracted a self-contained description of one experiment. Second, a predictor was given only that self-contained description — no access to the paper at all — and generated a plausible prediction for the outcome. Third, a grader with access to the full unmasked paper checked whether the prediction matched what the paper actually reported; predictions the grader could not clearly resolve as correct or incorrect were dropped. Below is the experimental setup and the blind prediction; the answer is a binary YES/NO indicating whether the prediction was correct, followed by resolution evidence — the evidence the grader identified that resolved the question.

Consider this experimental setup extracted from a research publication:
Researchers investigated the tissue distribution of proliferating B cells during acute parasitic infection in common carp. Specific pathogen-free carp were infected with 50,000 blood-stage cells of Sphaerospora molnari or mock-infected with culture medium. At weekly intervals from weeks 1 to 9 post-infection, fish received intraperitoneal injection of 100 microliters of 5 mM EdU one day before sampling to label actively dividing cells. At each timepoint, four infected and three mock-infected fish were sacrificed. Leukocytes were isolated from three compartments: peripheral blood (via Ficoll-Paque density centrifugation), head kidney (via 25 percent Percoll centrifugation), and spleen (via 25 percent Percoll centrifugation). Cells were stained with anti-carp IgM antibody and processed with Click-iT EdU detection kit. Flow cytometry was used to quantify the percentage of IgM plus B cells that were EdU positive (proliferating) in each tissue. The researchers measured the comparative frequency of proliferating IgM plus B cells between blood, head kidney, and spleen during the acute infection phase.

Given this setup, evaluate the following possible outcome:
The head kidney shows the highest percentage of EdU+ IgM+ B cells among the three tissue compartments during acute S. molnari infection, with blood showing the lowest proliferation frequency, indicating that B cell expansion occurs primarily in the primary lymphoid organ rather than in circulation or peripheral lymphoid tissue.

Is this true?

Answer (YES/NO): YES